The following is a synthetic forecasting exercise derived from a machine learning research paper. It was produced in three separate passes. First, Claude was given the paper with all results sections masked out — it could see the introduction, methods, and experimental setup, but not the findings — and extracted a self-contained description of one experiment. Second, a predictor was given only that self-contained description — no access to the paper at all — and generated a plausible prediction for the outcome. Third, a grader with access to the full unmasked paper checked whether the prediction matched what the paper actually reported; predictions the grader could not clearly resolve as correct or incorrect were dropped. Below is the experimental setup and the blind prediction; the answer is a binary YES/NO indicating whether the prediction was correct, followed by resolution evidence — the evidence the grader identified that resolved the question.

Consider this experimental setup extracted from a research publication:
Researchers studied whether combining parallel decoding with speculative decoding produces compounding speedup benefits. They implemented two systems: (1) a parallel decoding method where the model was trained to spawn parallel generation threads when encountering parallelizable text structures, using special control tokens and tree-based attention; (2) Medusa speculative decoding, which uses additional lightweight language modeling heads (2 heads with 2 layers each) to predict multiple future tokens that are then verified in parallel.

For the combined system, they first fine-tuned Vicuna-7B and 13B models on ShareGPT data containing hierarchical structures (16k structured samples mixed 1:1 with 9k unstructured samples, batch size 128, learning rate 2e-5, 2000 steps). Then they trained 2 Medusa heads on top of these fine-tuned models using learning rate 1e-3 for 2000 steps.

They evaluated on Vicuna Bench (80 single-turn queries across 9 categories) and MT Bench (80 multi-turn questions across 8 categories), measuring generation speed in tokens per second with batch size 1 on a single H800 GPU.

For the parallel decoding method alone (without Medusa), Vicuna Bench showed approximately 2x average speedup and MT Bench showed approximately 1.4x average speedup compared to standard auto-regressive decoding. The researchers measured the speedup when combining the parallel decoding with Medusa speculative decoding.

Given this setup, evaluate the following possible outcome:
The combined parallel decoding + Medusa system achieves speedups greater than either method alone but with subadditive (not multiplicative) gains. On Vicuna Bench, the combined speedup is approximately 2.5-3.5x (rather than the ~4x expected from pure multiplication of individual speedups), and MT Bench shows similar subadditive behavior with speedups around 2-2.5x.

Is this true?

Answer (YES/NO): NO